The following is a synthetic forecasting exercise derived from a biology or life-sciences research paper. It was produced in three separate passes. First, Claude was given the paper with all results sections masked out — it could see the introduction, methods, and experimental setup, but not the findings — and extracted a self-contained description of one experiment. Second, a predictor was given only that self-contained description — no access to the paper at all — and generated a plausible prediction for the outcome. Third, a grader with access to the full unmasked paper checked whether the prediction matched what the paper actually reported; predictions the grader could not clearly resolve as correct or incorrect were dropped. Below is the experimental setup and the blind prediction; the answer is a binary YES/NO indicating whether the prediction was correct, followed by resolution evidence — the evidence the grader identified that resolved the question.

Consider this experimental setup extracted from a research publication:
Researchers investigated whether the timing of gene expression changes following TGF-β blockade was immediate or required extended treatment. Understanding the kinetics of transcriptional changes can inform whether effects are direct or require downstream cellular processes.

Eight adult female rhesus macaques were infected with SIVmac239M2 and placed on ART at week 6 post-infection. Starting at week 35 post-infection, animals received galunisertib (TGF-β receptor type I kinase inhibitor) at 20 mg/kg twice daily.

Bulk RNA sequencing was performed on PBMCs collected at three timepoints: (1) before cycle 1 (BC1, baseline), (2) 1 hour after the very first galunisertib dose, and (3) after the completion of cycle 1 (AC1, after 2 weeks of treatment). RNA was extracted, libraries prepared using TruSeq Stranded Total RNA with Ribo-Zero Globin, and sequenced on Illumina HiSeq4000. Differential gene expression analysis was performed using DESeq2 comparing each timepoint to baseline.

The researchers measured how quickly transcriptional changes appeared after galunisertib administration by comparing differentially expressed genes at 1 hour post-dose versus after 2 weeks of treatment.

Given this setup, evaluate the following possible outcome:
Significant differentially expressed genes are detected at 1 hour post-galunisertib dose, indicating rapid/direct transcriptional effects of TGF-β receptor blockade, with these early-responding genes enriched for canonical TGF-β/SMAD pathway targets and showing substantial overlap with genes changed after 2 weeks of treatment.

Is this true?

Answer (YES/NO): NO